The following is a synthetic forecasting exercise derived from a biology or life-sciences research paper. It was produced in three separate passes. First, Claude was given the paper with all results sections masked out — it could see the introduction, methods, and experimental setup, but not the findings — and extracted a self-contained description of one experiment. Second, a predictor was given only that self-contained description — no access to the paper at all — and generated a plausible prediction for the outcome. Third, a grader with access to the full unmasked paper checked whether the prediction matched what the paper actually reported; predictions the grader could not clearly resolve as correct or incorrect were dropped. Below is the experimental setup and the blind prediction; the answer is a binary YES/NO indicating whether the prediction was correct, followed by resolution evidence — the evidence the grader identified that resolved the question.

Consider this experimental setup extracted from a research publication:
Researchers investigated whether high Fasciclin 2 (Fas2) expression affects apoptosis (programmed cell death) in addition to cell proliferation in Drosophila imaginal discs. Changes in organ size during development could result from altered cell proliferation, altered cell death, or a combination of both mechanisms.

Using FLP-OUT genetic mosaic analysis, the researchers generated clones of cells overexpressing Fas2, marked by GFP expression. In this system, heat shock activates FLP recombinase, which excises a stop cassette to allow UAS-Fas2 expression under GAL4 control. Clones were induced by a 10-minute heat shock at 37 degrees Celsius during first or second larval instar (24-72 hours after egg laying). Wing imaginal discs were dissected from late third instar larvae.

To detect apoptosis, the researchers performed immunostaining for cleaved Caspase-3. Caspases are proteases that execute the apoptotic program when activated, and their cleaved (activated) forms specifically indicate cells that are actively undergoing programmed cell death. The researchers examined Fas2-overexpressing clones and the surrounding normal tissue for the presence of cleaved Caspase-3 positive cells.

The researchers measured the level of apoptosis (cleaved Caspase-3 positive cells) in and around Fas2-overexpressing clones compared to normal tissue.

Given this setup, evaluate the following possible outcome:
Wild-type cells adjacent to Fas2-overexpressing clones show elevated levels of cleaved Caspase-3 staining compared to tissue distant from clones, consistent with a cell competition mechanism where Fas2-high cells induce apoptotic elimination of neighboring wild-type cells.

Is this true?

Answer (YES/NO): NO